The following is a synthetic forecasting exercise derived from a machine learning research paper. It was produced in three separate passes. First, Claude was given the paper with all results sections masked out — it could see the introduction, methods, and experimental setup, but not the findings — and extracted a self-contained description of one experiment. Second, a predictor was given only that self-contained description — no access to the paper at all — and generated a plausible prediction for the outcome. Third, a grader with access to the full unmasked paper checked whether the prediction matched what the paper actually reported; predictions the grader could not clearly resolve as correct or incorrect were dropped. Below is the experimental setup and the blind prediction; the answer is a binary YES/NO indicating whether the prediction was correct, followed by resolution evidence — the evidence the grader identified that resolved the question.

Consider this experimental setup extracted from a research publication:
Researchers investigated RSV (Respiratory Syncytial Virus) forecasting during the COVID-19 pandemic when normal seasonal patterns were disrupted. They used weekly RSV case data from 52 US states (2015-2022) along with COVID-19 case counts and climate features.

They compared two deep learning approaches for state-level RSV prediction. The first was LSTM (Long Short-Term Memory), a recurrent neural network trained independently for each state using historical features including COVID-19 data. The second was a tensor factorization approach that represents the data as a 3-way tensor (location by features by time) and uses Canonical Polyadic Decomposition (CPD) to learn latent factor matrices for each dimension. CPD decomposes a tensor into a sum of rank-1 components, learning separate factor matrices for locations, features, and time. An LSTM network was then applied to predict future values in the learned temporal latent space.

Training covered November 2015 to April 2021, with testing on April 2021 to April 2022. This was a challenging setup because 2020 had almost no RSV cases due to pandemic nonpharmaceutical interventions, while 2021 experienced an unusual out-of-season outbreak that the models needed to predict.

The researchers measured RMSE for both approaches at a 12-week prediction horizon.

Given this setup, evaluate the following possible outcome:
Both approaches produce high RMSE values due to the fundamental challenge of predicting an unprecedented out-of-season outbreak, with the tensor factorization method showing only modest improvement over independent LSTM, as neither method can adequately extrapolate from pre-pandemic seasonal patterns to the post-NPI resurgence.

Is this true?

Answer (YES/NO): NO